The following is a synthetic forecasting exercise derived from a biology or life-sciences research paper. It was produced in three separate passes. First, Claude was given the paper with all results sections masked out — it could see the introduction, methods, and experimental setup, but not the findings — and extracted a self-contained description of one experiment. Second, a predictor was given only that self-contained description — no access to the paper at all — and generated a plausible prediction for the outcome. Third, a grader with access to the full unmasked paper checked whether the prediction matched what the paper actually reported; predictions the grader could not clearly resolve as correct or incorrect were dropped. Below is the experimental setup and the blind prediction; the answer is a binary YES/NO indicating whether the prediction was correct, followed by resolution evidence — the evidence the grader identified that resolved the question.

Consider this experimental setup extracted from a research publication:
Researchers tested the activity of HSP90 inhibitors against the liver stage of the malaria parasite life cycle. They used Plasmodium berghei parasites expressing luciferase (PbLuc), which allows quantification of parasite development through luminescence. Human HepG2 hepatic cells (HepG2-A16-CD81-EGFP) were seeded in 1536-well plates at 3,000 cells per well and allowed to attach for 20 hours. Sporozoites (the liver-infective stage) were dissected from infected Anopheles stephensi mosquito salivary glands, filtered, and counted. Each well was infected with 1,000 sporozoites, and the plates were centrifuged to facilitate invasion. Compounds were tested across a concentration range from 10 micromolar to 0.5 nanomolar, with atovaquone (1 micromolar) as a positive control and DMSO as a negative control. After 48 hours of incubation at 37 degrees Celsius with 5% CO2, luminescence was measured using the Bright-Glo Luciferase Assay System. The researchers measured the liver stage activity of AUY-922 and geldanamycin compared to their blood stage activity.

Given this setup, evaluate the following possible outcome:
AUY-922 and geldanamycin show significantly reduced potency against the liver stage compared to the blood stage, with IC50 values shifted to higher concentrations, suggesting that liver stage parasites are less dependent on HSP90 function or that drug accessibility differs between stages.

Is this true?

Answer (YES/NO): YES